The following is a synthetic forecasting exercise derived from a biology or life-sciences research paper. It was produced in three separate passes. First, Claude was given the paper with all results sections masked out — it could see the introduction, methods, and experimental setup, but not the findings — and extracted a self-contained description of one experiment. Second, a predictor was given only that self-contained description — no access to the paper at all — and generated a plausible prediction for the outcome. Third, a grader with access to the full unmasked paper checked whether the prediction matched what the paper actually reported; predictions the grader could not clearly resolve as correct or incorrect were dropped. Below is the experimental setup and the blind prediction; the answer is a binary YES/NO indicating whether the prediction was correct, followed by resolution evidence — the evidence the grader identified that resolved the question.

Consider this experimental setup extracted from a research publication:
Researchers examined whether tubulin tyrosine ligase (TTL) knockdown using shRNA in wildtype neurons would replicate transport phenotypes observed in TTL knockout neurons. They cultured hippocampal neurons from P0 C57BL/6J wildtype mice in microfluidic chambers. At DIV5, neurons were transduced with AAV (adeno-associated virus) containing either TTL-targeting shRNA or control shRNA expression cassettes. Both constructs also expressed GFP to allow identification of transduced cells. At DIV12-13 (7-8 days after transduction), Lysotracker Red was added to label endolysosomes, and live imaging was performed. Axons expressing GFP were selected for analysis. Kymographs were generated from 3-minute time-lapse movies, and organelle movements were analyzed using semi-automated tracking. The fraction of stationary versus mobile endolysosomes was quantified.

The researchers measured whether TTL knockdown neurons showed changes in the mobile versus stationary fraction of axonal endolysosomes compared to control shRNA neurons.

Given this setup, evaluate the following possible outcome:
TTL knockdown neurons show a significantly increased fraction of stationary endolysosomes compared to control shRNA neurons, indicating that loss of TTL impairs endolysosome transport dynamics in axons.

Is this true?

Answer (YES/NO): YES